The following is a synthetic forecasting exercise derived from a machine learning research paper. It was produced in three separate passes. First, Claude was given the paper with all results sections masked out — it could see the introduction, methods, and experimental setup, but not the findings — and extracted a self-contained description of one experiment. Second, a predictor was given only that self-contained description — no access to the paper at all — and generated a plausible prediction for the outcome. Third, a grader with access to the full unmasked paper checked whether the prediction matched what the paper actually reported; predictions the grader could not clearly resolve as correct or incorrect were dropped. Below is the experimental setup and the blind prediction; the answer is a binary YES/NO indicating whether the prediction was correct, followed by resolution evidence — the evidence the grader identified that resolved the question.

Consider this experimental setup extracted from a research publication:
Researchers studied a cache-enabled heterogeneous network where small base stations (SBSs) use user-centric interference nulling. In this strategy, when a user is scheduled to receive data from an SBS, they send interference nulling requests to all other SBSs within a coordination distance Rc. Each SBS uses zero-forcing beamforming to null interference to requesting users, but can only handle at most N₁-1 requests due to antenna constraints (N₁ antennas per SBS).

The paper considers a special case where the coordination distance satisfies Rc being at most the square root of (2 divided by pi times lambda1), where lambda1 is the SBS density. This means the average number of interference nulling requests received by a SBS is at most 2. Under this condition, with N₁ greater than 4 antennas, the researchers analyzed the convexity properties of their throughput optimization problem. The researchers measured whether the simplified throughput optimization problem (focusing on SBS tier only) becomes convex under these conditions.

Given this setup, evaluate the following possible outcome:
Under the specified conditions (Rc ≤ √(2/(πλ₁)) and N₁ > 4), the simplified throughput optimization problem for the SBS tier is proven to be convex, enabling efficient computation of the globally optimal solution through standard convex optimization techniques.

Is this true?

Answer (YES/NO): YES